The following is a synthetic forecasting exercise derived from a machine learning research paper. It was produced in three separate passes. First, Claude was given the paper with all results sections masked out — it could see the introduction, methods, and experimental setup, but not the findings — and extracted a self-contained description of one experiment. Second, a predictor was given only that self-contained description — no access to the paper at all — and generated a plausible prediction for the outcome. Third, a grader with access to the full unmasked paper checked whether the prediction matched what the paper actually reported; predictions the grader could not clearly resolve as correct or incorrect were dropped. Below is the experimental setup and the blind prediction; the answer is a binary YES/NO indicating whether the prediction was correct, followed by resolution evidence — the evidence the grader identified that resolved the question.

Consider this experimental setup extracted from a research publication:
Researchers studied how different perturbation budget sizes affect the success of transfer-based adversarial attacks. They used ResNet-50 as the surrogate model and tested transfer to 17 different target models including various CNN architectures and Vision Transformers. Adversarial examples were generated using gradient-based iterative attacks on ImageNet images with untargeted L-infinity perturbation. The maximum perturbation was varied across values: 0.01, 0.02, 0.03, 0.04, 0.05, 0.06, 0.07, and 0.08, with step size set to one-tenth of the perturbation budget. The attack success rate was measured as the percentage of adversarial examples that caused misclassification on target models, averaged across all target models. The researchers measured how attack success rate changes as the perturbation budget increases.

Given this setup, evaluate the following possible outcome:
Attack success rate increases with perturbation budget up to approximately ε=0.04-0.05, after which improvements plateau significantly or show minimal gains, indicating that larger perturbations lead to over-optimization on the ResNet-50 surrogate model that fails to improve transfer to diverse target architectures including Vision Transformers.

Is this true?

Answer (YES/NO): NO